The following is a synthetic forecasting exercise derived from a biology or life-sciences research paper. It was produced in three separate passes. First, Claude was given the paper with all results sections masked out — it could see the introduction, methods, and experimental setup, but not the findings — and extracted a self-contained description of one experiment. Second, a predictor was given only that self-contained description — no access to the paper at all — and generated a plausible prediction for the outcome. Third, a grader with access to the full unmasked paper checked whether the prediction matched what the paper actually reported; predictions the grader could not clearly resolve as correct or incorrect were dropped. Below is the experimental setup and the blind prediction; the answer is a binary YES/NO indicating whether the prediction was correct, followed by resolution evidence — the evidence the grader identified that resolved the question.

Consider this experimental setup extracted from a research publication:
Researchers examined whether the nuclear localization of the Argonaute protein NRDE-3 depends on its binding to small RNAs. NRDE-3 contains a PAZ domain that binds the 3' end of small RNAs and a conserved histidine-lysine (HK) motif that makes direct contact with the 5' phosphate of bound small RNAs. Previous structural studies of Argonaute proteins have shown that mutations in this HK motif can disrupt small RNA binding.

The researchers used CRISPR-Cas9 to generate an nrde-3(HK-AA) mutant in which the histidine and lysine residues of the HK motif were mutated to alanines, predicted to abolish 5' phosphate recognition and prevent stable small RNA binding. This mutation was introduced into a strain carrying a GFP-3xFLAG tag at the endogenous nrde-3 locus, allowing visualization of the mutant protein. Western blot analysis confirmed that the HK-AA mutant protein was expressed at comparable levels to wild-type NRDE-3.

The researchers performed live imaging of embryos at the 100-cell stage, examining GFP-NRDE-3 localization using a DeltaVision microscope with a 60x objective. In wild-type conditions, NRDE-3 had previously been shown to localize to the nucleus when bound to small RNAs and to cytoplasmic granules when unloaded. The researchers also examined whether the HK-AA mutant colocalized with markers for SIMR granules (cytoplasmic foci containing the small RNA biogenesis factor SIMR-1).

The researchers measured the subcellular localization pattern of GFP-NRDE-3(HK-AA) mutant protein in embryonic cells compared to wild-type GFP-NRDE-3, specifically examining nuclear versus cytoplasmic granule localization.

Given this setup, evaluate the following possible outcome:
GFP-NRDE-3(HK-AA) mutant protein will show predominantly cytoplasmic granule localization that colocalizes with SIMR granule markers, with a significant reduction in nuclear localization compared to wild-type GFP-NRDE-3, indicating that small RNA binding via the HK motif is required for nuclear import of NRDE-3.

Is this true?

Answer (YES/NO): YES